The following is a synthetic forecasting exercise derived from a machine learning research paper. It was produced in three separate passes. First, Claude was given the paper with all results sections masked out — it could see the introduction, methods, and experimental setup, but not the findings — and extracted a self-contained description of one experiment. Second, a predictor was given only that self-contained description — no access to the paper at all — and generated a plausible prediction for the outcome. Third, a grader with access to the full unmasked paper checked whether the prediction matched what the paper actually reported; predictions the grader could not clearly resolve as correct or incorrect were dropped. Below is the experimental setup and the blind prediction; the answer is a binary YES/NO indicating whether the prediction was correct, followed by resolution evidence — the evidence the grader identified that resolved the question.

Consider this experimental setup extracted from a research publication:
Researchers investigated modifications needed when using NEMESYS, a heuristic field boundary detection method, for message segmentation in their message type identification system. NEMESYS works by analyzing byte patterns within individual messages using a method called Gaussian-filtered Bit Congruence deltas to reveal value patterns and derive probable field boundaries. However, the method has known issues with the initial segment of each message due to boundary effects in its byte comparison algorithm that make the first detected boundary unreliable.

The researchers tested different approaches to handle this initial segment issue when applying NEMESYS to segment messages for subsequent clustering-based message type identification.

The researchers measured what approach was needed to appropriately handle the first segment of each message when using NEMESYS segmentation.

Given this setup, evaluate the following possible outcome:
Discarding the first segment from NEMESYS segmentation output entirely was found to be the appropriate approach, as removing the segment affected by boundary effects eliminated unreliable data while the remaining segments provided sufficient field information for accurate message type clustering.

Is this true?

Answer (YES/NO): NO